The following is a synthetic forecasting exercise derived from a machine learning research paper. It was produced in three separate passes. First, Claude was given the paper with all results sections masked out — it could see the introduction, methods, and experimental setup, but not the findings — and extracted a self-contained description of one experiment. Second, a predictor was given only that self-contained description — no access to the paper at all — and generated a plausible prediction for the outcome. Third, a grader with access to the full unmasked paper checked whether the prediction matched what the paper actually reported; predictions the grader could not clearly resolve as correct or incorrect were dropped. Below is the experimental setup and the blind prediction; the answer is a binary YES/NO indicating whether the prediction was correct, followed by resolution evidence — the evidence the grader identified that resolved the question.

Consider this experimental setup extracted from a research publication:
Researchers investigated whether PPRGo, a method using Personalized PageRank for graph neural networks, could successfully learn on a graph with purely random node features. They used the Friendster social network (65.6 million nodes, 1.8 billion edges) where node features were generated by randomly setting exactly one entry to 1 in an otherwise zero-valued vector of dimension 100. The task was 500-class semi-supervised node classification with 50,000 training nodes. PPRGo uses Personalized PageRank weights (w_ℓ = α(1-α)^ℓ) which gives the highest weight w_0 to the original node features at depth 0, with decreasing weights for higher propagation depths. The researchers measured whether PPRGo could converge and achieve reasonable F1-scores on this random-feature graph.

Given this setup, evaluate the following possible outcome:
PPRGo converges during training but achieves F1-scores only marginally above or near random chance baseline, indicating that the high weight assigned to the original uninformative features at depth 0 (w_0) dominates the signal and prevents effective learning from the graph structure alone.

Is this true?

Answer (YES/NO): NO